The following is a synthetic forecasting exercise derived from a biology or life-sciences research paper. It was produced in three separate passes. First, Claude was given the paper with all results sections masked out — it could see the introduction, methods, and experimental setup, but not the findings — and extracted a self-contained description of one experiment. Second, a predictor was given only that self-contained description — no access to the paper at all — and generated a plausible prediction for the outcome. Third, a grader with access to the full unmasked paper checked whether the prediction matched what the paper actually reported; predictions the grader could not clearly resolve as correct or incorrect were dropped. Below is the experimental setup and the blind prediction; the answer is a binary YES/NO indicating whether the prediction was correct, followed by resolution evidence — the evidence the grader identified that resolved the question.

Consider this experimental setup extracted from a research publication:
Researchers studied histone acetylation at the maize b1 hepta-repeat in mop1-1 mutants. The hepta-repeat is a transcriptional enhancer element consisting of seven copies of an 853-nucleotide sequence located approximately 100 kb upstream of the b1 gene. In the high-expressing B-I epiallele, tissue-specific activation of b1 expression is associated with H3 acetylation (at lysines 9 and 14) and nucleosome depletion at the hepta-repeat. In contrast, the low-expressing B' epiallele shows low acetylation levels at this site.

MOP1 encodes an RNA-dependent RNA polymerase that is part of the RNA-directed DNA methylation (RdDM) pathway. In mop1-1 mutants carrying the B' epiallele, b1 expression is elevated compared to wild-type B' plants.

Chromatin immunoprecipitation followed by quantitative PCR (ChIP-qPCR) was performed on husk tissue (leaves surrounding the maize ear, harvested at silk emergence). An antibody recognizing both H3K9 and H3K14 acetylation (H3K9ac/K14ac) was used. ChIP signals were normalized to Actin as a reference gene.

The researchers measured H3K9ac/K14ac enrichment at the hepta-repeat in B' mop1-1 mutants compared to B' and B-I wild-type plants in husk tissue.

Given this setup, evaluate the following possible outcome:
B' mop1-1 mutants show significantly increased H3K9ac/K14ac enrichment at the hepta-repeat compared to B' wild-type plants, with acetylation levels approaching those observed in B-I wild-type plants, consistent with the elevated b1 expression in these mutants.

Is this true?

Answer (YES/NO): NO